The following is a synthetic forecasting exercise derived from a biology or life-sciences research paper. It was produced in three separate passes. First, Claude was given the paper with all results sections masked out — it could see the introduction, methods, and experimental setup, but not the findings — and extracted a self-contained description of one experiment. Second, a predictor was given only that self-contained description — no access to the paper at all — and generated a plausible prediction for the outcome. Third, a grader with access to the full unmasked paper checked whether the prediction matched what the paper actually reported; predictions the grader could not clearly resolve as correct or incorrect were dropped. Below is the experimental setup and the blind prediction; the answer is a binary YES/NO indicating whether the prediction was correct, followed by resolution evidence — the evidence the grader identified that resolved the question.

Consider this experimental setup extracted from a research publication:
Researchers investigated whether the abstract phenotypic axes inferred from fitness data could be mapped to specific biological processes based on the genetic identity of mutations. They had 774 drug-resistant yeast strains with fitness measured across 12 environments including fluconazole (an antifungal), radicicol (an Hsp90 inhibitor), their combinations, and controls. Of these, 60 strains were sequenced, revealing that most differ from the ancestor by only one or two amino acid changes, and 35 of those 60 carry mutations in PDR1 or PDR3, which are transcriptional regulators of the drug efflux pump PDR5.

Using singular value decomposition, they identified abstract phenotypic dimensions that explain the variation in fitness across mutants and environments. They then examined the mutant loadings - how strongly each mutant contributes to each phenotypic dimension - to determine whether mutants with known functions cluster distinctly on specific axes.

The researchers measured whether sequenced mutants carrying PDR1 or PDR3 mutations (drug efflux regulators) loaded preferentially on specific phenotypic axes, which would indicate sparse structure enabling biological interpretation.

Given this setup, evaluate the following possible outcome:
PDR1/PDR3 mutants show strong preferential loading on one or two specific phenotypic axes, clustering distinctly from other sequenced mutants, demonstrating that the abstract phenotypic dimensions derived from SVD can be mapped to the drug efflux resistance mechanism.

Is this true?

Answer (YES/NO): NO